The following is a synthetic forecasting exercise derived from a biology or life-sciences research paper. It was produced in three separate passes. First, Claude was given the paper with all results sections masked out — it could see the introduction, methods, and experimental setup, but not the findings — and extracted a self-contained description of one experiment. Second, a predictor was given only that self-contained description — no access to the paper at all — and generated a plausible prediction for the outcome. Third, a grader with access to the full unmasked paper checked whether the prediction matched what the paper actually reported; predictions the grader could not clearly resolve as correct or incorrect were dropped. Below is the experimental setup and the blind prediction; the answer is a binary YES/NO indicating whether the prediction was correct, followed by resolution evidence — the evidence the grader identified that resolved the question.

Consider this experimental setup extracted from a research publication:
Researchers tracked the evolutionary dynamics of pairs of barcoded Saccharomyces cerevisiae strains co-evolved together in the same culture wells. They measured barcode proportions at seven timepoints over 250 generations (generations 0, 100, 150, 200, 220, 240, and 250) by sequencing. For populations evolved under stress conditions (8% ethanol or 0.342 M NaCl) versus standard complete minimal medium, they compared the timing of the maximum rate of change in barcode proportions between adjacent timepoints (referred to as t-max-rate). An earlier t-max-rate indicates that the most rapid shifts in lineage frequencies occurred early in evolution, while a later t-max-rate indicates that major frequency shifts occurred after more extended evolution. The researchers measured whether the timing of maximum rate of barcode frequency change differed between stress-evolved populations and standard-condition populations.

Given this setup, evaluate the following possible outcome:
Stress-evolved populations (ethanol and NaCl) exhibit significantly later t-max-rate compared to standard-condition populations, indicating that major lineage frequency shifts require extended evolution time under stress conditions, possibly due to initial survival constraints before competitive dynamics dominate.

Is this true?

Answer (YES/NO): NO